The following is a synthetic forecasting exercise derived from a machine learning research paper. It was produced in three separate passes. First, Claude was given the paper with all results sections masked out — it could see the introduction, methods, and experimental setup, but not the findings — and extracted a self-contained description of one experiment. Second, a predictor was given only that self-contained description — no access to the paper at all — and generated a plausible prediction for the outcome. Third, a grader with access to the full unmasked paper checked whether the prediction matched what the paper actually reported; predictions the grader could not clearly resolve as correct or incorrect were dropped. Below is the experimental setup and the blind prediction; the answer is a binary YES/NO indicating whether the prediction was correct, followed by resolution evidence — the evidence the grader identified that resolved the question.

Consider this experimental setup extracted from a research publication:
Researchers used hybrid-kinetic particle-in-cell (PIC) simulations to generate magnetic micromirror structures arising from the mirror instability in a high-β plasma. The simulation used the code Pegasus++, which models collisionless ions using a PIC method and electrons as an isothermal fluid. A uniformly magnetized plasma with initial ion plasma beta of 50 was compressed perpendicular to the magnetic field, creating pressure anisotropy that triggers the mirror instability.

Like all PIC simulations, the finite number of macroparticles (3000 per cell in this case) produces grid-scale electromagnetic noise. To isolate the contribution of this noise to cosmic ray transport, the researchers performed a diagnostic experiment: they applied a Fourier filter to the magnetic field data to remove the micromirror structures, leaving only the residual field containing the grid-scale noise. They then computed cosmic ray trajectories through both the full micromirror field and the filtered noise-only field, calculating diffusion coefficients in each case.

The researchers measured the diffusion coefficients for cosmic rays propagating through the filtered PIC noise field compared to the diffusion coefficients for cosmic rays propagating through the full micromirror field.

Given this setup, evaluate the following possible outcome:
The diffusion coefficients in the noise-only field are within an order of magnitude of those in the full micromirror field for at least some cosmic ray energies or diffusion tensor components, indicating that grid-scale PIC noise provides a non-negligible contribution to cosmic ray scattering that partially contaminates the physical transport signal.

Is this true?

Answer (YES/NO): NO